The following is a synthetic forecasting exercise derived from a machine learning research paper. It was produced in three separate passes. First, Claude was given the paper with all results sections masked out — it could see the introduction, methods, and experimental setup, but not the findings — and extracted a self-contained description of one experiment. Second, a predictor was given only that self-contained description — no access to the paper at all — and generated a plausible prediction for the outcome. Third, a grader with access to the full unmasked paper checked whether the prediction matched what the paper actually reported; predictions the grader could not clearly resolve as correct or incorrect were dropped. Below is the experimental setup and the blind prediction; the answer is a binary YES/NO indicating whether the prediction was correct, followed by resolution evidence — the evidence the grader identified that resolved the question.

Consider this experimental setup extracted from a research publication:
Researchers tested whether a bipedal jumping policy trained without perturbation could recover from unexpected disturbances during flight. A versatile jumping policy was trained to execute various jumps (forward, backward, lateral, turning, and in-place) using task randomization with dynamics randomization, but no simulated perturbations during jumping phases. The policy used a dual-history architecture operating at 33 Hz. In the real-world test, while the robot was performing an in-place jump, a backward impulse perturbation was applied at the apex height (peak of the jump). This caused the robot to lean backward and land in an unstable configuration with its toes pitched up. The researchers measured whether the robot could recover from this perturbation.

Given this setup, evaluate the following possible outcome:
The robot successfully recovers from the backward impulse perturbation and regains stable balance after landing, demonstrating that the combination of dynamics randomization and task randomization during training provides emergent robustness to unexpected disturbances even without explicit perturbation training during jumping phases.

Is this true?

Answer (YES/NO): YES